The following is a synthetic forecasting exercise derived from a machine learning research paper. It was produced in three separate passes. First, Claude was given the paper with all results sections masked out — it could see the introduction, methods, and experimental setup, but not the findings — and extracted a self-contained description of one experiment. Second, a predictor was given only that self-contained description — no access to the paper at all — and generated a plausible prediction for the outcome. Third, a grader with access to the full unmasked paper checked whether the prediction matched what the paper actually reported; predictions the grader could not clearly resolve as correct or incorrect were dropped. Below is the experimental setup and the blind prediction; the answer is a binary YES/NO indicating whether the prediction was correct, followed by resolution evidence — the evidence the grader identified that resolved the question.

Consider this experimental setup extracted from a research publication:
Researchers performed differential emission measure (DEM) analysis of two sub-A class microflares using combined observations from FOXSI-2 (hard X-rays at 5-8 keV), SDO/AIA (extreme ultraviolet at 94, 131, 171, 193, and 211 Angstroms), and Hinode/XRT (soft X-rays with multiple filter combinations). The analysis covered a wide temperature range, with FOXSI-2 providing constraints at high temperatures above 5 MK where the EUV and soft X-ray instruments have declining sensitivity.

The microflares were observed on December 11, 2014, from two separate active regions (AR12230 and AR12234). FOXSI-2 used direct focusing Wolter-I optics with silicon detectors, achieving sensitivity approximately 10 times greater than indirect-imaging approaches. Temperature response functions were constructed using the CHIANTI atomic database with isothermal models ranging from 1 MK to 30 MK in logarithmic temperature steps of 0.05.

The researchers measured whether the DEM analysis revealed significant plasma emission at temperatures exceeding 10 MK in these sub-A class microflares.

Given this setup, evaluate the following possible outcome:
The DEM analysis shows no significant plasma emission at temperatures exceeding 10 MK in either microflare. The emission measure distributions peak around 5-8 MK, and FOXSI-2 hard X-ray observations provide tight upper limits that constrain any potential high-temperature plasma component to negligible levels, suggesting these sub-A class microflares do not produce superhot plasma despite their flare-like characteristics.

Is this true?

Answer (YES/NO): NO